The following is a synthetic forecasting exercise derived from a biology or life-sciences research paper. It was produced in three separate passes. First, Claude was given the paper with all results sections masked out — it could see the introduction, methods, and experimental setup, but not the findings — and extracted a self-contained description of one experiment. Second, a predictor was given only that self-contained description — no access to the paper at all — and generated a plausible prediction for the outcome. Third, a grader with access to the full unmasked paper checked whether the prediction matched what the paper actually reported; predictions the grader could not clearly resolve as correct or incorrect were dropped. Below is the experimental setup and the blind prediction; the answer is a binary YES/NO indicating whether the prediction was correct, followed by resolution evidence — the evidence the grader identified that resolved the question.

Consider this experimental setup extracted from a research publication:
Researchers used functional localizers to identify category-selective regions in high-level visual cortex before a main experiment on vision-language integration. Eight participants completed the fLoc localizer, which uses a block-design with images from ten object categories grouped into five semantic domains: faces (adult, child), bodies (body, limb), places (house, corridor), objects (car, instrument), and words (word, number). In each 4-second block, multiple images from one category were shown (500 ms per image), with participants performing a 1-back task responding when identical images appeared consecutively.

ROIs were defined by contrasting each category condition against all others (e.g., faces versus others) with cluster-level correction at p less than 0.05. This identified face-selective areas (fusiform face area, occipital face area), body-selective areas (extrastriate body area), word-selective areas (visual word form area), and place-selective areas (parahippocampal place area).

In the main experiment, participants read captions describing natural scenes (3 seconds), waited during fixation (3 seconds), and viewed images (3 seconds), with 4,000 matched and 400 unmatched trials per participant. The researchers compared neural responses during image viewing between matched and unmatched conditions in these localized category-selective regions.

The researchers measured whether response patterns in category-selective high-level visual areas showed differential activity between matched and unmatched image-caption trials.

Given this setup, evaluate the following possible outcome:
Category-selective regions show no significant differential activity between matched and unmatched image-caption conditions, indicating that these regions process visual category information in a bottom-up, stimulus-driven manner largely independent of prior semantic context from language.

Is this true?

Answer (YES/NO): NO